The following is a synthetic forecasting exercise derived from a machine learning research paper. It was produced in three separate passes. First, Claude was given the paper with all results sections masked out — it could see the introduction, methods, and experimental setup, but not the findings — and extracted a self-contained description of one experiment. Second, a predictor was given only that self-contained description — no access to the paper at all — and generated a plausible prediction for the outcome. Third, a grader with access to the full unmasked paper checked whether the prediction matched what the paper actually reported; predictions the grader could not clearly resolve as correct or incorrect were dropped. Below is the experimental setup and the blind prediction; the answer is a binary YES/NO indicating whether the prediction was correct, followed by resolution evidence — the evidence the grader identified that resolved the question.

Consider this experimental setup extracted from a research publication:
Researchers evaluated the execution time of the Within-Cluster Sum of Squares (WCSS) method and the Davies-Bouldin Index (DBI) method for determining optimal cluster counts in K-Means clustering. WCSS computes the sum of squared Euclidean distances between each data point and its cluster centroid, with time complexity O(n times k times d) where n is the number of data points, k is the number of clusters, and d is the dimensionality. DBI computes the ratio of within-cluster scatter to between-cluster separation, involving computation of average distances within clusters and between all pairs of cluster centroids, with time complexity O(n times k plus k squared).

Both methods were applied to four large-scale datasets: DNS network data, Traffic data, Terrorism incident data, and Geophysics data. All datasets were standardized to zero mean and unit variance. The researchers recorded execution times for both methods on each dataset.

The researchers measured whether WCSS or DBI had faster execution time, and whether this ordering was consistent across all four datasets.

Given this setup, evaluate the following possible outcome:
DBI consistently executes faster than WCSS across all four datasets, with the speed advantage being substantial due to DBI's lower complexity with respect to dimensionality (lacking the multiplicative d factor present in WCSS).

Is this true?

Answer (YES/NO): NO